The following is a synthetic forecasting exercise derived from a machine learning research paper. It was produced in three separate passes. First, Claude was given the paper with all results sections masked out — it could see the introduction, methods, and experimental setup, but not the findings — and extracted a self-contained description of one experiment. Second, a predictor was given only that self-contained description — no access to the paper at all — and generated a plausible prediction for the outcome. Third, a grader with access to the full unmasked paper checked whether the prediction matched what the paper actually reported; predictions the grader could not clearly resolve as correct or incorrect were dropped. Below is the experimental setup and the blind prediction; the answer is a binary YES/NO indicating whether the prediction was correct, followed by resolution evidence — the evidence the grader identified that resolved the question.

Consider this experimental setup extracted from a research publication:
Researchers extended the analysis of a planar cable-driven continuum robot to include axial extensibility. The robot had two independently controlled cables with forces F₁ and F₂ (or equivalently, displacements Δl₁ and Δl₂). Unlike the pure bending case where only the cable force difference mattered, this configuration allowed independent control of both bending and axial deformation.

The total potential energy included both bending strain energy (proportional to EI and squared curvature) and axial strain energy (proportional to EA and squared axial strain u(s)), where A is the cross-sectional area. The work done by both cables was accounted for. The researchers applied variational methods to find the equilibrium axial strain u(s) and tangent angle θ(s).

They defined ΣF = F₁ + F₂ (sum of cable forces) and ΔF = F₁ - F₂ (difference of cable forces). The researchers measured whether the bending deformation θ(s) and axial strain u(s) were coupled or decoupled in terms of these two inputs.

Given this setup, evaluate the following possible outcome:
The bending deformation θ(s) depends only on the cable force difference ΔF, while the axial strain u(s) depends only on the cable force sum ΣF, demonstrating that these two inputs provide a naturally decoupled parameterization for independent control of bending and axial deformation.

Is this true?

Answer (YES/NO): YES